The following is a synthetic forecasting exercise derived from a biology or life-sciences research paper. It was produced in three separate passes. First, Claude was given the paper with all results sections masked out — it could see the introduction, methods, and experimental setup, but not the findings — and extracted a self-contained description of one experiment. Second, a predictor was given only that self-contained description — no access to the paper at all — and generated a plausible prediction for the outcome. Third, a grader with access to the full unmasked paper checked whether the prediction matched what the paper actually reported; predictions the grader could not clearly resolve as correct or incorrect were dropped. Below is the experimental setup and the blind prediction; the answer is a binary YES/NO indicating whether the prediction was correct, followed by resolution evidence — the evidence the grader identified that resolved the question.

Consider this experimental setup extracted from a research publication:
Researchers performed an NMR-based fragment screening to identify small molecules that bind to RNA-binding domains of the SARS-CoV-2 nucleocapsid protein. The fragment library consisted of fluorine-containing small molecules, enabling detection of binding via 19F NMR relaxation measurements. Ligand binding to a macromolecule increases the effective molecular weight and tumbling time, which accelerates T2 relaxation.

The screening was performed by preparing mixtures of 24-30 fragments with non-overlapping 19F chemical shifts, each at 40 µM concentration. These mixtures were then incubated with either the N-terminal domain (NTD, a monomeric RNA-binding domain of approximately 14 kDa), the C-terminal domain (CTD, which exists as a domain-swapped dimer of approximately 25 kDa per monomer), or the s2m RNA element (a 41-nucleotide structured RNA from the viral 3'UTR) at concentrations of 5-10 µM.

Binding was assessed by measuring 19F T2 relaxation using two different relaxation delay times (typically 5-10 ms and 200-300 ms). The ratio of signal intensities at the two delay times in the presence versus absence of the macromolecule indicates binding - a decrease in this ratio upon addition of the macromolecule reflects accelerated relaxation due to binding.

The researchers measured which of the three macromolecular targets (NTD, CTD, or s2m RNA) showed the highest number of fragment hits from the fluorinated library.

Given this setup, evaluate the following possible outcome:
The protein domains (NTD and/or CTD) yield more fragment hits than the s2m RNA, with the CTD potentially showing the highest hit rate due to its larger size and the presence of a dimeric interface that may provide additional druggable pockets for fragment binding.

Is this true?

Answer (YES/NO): NO